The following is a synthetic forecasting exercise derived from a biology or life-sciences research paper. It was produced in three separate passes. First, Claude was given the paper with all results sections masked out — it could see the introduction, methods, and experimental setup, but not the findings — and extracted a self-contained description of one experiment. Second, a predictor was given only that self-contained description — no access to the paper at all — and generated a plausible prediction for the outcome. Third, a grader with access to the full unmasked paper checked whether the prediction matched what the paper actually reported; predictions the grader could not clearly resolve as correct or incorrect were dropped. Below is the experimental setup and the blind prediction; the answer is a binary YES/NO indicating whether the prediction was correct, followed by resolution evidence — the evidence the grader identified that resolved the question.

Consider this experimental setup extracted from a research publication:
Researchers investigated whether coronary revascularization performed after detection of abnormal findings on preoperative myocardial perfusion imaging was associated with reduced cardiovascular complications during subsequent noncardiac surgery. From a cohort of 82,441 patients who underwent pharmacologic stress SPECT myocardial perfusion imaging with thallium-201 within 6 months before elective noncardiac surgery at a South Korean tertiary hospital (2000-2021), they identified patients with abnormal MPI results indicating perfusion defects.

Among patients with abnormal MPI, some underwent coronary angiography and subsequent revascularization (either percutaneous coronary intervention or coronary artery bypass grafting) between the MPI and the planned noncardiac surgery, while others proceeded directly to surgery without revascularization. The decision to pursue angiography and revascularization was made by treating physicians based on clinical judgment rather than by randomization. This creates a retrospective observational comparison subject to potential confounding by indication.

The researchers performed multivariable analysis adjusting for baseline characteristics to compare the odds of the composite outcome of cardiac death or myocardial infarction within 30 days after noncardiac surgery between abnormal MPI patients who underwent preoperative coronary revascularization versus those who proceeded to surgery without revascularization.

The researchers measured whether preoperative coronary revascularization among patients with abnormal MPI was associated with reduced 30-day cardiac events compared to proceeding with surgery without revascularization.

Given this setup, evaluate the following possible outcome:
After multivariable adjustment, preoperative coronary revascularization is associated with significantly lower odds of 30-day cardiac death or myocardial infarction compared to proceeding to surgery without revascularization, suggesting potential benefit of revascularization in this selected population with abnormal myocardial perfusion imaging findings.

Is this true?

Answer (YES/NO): NO